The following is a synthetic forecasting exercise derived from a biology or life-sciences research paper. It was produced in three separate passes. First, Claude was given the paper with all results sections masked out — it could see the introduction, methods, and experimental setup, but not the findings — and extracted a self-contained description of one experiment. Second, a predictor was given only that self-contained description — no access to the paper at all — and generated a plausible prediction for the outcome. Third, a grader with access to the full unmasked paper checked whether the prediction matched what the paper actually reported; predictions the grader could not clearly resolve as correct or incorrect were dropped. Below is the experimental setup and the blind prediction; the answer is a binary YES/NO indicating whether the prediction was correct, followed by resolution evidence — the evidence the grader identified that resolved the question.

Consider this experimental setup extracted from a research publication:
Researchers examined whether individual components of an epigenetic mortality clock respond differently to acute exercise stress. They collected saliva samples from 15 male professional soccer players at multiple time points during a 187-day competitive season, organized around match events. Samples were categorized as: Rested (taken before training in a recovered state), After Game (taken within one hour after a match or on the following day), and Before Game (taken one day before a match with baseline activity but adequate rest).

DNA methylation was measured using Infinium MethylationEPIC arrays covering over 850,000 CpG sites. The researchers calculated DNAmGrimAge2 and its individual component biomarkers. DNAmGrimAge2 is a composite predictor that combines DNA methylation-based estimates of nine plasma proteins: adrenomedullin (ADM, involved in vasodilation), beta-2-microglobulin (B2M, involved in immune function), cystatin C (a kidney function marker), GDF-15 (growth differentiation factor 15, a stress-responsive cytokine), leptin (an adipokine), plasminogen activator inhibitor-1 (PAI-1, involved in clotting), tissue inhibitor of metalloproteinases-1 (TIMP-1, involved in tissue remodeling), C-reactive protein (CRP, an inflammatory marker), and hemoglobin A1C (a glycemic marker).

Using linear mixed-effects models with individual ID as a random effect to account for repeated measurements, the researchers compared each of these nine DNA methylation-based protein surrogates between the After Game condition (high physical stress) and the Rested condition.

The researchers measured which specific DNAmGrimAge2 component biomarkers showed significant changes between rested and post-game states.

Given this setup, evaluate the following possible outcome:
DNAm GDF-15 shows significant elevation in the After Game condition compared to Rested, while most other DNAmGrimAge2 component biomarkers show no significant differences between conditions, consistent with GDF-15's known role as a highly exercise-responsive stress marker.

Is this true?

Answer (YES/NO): NO